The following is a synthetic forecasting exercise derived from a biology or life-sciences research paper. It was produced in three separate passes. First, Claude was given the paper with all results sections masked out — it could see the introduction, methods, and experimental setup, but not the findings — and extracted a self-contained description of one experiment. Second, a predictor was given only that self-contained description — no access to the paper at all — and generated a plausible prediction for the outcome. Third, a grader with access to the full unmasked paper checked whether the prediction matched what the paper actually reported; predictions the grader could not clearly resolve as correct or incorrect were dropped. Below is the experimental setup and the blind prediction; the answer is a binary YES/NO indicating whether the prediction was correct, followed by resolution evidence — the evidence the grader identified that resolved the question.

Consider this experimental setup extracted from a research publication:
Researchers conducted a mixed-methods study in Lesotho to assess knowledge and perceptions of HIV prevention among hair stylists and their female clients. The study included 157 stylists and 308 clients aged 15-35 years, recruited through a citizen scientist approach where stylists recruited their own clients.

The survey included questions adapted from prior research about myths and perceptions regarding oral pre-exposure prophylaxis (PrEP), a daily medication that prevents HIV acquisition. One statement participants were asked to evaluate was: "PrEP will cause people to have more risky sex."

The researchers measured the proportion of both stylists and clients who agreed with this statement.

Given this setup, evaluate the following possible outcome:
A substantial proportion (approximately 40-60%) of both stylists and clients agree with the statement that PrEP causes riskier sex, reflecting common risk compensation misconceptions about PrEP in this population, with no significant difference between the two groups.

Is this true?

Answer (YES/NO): YES